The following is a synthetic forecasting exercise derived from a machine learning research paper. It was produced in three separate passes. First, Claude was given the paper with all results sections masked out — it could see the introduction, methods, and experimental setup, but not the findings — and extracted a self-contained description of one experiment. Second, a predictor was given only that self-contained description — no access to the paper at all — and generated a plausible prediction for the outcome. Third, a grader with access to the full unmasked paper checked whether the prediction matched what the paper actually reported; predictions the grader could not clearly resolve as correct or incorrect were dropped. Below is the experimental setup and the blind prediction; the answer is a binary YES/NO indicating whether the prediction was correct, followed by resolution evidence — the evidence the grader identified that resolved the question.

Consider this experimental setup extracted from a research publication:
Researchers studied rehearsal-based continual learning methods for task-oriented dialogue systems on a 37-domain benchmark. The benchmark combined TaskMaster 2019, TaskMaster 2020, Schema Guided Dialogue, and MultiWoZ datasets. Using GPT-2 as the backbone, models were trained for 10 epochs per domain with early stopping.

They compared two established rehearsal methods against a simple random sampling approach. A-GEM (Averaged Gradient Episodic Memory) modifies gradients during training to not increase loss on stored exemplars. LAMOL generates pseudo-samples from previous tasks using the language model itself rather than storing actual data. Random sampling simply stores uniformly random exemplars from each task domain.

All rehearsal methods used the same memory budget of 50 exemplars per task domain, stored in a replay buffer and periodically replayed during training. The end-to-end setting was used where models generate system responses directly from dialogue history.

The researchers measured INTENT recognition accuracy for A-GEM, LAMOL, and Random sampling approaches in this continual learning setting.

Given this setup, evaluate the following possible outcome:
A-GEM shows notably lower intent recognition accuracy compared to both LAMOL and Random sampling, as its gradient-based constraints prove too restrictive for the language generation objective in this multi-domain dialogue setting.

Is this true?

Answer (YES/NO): NO